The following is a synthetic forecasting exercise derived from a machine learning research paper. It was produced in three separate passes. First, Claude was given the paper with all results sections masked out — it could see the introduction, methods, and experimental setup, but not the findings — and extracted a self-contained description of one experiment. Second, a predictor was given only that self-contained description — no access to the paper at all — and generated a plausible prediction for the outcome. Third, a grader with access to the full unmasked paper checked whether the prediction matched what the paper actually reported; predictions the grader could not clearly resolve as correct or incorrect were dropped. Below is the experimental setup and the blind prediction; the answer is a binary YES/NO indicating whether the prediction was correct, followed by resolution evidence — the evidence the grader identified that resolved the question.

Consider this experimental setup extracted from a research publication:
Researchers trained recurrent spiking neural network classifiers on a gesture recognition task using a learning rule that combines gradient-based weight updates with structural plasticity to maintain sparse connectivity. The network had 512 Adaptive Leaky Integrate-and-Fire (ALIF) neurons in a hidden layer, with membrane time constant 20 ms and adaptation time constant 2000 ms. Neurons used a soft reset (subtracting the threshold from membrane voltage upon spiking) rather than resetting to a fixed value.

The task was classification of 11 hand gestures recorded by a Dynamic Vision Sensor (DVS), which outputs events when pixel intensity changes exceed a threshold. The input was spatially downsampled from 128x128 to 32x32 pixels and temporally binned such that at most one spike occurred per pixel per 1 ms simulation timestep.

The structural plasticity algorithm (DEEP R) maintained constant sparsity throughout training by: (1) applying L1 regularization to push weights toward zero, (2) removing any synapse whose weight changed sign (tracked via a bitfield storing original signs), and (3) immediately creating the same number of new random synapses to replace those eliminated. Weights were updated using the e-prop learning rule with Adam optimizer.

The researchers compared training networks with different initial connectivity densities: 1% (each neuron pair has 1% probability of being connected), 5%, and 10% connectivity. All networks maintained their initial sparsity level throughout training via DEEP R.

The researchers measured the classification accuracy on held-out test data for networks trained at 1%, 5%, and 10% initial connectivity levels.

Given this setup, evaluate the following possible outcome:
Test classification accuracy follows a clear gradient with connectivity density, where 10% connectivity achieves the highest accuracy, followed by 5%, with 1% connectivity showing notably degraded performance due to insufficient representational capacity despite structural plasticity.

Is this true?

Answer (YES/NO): NO